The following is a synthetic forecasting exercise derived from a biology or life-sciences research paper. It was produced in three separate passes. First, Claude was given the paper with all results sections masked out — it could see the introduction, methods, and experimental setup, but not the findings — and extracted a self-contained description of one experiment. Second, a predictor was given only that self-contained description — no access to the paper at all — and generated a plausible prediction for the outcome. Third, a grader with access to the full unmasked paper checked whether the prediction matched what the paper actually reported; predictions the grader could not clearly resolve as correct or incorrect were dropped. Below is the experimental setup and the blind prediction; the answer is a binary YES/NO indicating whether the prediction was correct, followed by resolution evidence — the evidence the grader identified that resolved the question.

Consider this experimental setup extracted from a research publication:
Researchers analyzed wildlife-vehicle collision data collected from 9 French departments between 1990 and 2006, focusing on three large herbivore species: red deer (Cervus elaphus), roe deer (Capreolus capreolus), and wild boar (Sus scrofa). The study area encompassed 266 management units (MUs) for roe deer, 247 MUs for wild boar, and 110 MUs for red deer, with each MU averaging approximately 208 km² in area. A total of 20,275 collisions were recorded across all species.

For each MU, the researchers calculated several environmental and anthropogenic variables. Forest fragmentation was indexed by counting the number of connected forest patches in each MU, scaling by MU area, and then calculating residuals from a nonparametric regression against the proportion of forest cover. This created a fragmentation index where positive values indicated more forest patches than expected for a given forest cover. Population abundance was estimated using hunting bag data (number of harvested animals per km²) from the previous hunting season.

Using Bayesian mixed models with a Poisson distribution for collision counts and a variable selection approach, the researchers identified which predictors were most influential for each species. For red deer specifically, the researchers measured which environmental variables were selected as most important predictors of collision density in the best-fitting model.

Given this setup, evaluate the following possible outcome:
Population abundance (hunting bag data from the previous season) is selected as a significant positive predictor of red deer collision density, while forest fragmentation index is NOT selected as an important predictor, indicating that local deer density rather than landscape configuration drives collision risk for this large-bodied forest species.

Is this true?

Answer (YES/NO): NO